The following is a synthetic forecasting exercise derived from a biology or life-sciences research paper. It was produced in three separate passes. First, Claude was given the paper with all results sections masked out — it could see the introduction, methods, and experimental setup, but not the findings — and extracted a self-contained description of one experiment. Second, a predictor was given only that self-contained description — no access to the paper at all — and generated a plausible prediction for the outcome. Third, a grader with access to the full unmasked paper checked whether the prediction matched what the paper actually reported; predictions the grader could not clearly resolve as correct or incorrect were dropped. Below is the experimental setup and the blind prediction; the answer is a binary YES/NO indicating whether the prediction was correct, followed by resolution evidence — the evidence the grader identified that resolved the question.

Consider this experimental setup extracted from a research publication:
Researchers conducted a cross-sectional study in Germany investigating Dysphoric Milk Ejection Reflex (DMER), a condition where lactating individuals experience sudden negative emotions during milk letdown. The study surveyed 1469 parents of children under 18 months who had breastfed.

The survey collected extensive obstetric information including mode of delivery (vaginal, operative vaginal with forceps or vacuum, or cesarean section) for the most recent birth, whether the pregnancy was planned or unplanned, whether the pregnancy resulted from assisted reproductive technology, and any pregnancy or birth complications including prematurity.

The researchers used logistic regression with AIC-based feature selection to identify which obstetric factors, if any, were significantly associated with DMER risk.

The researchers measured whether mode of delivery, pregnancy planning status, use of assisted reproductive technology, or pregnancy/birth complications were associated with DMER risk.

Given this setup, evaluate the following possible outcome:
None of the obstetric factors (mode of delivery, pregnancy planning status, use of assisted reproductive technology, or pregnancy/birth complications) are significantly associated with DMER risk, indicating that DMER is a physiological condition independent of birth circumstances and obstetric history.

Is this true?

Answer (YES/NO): YES